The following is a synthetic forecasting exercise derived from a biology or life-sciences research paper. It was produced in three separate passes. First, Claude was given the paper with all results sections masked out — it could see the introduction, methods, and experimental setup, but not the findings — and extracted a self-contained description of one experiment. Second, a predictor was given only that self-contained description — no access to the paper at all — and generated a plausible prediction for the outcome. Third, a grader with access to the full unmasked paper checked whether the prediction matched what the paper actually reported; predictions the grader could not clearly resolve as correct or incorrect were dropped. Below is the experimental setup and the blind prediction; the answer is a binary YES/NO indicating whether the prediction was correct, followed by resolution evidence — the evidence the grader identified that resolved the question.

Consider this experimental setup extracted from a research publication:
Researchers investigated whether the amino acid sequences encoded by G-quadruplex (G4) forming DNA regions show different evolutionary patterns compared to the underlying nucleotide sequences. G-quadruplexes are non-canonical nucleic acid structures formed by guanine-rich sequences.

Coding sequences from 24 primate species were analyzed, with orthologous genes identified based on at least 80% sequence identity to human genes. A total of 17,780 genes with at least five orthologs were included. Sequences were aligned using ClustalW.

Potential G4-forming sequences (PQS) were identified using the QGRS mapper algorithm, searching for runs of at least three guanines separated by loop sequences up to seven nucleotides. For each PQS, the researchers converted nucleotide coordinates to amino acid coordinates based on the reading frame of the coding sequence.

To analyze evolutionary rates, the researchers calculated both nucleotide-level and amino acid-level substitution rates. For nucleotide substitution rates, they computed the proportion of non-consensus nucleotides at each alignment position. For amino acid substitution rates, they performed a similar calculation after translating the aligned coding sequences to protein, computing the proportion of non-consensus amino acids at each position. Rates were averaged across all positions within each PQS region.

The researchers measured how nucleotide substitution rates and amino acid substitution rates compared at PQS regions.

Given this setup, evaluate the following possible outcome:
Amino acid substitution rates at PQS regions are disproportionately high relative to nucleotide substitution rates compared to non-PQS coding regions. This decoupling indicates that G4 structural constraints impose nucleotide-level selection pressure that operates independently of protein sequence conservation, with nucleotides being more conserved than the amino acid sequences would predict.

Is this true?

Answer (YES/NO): NO